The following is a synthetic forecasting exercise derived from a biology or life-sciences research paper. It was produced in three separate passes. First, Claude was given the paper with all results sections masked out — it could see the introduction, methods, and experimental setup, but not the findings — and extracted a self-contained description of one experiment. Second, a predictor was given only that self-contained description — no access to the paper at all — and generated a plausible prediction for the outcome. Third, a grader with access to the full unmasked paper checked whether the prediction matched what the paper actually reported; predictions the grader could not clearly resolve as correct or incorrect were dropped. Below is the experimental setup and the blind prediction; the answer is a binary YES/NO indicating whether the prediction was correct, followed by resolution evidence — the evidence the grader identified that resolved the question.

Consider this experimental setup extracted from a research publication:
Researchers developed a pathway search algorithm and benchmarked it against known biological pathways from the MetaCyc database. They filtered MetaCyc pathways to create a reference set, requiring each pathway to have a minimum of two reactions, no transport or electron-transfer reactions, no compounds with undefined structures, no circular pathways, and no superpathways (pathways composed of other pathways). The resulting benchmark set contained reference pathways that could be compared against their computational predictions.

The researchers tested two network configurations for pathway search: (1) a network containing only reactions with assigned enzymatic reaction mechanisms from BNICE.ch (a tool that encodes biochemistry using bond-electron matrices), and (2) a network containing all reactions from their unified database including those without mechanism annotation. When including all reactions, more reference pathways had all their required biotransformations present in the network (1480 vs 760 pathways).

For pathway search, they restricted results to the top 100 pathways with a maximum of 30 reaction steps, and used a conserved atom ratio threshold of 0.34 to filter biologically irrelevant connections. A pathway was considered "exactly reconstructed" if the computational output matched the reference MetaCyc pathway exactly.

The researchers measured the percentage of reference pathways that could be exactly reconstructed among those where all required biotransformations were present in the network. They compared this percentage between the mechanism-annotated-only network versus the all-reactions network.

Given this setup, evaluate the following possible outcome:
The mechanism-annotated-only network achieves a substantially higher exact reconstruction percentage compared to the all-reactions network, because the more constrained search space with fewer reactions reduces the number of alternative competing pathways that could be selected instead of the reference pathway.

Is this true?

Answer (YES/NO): YES